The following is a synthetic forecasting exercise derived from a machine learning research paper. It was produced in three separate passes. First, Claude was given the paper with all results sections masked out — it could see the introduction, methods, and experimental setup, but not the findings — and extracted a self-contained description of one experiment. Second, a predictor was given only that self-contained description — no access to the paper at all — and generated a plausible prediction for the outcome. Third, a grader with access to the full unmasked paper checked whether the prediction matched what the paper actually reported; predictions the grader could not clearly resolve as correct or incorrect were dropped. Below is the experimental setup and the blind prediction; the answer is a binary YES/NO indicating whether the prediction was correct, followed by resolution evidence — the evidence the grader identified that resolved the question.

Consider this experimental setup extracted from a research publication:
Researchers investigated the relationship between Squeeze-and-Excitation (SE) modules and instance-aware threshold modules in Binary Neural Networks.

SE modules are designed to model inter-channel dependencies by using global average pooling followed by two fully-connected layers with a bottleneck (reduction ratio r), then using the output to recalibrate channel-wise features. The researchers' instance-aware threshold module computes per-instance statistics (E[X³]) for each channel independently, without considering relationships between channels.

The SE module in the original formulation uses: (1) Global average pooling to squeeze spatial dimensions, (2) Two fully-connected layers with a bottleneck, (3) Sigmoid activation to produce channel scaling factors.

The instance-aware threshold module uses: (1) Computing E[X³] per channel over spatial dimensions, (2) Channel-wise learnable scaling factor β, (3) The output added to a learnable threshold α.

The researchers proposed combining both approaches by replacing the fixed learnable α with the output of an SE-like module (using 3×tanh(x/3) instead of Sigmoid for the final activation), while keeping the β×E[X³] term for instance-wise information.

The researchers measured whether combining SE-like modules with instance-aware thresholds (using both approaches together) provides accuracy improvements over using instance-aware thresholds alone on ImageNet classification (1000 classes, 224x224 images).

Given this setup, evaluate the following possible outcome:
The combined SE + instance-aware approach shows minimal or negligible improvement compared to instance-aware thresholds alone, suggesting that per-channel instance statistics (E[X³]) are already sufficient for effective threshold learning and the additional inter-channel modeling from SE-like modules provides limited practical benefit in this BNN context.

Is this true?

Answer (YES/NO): NO